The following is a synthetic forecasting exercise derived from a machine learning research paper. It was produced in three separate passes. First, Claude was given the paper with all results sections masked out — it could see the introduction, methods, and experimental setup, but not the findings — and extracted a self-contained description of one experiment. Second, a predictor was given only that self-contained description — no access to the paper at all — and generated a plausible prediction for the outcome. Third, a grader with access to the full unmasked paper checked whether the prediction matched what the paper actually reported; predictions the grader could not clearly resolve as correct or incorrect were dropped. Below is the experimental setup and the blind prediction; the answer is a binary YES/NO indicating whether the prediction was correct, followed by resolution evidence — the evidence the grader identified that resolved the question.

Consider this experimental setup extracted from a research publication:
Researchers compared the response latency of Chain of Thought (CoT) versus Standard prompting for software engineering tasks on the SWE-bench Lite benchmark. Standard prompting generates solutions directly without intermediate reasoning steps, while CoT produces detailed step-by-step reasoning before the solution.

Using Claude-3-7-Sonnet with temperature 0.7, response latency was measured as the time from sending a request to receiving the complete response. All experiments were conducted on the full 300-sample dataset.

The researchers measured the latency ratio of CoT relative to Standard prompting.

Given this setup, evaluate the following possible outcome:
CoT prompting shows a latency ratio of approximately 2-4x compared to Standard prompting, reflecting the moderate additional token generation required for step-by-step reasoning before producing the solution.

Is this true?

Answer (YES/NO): YES